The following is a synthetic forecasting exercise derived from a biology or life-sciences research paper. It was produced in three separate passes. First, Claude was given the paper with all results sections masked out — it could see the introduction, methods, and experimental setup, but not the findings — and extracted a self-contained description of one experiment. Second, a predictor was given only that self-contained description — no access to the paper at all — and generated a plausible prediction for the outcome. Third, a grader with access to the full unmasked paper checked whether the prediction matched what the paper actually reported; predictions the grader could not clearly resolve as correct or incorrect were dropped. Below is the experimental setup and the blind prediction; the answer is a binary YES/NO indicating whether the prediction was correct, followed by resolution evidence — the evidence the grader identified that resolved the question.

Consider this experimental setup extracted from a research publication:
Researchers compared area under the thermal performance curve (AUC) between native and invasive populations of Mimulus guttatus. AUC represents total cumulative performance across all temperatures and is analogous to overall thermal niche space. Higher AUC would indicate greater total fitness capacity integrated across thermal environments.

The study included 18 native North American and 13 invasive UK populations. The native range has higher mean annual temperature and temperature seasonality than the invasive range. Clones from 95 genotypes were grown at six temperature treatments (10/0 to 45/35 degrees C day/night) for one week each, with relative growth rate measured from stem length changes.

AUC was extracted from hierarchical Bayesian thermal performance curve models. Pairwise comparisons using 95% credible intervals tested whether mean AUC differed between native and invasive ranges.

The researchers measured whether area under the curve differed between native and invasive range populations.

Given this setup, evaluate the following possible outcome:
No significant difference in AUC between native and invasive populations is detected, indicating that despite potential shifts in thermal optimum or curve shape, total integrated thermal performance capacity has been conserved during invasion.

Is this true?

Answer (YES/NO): NO